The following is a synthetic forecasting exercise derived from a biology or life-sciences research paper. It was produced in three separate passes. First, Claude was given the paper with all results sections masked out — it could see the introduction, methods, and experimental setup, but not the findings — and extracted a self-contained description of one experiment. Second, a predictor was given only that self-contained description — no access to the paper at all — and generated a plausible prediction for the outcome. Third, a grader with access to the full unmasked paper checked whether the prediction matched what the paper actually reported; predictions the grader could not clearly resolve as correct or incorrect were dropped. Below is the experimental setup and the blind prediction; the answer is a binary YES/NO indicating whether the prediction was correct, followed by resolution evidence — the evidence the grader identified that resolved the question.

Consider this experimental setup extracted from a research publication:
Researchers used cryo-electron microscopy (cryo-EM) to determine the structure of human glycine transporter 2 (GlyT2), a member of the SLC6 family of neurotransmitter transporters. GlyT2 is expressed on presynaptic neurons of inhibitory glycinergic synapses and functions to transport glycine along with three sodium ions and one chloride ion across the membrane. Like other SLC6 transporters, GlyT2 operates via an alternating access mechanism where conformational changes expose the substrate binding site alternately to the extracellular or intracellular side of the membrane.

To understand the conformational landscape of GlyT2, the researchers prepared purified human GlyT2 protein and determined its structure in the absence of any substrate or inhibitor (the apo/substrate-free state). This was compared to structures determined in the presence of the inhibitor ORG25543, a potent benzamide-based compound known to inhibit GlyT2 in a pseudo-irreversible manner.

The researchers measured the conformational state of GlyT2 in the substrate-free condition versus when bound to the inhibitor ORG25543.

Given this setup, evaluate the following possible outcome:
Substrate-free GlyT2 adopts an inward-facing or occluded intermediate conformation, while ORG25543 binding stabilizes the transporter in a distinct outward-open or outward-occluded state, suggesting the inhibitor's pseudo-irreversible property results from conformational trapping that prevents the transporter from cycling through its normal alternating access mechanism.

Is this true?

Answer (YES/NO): YES